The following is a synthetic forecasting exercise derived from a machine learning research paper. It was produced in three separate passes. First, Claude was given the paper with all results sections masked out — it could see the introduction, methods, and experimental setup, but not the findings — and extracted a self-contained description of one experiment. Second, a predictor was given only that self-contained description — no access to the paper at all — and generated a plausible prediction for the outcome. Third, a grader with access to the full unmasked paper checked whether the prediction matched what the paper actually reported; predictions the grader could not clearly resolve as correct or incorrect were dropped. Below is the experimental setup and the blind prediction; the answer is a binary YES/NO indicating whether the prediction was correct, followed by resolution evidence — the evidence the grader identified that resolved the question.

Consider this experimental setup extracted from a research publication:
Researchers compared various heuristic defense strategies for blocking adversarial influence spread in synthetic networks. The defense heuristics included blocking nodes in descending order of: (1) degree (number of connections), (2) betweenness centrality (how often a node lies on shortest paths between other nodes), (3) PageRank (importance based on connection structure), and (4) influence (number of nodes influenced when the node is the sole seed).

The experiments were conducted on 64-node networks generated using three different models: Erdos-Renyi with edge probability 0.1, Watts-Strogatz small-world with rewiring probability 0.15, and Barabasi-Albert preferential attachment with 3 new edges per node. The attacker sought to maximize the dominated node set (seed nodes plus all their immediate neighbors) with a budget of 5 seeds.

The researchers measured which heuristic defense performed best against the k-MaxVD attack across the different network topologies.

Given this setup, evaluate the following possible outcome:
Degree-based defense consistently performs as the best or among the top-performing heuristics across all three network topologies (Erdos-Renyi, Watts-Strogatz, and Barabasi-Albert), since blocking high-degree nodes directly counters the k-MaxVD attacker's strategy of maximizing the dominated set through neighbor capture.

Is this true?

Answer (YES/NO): NO